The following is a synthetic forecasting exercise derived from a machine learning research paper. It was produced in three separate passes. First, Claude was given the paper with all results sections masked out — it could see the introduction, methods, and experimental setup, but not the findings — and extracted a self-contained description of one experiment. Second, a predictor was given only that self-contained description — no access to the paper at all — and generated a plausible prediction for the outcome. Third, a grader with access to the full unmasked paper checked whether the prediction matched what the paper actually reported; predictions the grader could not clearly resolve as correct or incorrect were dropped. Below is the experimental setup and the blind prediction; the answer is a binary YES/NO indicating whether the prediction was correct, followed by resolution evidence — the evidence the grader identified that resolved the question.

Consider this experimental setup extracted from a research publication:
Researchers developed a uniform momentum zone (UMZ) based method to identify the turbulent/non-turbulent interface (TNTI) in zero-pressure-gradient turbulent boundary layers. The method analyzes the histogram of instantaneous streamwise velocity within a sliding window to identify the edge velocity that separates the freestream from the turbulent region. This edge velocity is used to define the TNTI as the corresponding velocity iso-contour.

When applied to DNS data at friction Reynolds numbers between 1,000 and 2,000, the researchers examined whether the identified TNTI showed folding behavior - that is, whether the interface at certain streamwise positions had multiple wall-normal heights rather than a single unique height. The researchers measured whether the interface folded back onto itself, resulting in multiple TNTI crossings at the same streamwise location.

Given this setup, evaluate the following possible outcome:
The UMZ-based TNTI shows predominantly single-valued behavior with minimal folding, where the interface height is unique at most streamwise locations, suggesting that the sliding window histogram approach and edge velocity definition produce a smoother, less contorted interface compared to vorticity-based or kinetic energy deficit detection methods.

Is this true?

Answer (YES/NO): NO